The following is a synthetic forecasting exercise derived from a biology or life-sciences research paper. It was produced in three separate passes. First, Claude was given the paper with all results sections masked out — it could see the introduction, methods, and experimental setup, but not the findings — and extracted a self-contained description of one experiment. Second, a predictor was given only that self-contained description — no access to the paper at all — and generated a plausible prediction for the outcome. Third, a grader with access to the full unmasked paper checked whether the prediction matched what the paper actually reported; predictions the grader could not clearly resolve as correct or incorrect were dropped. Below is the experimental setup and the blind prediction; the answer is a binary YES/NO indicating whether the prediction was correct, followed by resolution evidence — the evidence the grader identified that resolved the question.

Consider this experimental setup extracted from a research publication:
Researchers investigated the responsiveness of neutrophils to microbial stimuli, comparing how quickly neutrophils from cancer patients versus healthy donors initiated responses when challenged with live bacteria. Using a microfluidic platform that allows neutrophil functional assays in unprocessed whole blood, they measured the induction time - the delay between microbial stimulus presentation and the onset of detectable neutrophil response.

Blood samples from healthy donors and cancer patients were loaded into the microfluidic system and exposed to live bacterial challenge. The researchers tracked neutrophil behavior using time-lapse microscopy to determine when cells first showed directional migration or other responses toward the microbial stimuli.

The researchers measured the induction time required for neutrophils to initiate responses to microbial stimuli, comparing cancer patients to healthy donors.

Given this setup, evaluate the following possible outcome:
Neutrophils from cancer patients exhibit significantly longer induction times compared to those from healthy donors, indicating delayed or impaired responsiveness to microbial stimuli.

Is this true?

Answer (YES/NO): YES